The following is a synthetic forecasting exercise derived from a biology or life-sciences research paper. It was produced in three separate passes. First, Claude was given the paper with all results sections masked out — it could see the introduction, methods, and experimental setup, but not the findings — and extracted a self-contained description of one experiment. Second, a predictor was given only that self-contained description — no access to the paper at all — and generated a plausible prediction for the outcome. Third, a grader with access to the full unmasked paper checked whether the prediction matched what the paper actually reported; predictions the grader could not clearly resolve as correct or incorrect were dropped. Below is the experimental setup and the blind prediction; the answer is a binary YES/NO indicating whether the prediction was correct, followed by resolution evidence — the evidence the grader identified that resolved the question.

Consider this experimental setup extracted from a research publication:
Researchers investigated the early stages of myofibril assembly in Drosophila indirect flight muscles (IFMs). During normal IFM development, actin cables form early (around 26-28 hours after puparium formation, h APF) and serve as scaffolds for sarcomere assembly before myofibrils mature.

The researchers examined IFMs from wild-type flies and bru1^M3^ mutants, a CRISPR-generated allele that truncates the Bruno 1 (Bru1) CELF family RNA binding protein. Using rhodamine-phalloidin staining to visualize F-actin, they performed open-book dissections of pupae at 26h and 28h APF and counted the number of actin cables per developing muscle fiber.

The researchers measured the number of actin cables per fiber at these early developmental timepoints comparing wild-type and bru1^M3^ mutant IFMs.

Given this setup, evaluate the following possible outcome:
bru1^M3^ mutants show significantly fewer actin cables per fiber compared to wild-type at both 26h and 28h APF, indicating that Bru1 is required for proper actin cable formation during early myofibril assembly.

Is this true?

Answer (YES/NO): NO